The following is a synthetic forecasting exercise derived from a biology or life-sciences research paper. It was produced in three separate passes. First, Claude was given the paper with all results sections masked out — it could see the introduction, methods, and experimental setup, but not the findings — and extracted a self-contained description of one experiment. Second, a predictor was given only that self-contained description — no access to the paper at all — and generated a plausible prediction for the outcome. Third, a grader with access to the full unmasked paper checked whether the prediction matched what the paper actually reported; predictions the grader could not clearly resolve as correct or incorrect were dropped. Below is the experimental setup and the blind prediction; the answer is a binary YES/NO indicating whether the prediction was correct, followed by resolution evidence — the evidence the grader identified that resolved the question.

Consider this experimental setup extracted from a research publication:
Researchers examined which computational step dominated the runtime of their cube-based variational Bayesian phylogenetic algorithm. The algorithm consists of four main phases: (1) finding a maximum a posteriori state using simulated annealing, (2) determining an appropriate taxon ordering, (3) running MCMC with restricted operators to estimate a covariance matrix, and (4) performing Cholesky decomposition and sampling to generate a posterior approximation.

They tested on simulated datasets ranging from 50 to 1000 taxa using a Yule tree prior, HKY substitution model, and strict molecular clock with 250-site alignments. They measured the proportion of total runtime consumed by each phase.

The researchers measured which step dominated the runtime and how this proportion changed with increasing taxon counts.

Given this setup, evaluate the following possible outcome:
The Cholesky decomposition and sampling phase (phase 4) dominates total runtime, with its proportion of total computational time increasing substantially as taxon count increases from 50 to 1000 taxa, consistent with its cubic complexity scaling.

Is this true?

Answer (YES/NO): NO